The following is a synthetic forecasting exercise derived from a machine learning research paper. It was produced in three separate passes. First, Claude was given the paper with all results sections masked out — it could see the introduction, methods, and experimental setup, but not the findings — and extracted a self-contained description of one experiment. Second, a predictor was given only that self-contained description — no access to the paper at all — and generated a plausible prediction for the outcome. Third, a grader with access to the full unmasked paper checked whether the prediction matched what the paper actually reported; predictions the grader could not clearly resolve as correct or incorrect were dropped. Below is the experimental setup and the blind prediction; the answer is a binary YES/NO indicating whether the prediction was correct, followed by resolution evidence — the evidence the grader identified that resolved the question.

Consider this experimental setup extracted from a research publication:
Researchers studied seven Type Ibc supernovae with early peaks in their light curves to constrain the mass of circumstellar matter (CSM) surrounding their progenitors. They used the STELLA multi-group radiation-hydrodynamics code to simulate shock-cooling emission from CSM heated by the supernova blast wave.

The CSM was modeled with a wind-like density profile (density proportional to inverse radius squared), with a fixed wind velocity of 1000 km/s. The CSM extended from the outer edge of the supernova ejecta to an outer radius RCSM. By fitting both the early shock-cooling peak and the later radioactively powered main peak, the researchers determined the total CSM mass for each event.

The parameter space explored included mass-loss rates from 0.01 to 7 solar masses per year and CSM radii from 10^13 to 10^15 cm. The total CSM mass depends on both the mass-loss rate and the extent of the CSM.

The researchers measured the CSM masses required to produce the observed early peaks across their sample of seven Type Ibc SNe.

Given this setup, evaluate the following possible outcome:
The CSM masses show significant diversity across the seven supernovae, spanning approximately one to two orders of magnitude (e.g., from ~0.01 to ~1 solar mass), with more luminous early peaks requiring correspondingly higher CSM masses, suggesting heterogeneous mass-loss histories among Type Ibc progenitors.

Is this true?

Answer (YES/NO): NO